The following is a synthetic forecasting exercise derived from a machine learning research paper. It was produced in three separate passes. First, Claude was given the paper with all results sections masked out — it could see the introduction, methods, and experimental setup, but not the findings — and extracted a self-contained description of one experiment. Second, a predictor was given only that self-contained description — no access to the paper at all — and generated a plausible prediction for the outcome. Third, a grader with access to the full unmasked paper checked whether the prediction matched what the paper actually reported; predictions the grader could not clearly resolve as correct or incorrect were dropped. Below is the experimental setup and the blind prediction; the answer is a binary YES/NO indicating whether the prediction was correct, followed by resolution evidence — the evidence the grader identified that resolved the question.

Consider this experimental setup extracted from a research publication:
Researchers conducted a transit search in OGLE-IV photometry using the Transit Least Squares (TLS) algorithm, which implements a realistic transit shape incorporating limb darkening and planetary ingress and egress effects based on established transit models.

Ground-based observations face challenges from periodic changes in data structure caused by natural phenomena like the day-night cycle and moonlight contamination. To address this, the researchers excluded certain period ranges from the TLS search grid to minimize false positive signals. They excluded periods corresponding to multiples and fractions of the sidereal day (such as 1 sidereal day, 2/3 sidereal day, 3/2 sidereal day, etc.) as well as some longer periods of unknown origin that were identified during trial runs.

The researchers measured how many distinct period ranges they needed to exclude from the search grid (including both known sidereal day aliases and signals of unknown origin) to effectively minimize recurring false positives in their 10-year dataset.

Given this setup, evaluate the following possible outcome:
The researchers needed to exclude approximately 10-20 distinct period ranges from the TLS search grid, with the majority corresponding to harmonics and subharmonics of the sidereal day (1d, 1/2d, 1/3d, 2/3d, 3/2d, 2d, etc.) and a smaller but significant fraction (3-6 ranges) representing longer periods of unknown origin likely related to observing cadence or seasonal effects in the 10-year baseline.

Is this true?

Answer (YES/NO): NO